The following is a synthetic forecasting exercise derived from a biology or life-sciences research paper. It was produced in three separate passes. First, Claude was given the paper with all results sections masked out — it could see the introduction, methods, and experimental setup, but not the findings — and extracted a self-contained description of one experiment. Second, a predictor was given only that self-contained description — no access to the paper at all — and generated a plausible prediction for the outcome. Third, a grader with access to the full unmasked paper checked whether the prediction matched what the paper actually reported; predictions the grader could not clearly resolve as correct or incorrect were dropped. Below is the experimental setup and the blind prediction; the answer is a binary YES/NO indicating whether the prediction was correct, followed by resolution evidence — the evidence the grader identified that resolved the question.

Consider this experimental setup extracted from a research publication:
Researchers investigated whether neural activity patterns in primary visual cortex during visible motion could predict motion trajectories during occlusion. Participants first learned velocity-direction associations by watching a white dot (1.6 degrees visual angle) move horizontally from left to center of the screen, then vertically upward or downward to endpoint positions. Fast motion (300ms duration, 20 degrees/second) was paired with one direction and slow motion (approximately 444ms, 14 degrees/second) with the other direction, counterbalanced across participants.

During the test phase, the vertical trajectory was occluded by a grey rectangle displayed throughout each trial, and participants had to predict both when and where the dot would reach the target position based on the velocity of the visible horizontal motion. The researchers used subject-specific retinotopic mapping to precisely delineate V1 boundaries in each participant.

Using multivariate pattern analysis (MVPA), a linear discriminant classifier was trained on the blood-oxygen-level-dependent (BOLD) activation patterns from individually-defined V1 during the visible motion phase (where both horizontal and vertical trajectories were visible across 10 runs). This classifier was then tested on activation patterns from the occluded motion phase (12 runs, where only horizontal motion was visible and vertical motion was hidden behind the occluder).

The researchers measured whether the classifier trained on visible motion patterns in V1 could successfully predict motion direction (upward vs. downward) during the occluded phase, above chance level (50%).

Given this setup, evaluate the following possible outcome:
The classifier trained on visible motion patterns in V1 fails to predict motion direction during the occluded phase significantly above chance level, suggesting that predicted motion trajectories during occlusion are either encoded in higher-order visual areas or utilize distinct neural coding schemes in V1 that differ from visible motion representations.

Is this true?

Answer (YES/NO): NO